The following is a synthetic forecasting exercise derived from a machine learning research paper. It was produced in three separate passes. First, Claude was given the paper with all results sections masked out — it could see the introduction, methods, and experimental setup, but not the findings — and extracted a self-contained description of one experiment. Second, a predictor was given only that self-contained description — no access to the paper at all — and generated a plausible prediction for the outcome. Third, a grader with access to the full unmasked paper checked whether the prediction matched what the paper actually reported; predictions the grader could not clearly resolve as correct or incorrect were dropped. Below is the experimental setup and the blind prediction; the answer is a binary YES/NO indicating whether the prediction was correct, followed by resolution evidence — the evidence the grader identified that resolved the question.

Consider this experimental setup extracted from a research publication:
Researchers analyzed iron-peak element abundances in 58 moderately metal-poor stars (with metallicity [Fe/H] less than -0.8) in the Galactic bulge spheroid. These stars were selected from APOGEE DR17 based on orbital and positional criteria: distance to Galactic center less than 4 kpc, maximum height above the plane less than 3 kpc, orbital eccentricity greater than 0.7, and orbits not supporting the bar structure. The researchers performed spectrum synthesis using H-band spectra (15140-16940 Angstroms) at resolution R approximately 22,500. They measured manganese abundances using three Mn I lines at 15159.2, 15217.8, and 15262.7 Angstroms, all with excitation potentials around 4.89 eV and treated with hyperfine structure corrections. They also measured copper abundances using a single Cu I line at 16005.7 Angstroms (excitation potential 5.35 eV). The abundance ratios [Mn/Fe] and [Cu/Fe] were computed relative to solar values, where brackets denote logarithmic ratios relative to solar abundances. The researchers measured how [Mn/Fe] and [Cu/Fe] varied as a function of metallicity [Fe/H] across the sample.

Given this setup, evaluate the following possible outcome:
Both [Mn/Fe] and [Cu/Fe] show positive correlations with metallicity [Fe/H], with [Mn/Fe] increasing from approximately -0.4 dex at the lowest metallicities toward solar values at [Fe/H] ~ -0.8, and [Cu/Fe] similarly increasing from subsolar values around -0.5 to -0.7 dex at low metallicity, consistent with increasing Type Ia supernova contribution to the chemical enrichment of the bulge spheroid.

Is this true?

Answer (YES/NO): NO